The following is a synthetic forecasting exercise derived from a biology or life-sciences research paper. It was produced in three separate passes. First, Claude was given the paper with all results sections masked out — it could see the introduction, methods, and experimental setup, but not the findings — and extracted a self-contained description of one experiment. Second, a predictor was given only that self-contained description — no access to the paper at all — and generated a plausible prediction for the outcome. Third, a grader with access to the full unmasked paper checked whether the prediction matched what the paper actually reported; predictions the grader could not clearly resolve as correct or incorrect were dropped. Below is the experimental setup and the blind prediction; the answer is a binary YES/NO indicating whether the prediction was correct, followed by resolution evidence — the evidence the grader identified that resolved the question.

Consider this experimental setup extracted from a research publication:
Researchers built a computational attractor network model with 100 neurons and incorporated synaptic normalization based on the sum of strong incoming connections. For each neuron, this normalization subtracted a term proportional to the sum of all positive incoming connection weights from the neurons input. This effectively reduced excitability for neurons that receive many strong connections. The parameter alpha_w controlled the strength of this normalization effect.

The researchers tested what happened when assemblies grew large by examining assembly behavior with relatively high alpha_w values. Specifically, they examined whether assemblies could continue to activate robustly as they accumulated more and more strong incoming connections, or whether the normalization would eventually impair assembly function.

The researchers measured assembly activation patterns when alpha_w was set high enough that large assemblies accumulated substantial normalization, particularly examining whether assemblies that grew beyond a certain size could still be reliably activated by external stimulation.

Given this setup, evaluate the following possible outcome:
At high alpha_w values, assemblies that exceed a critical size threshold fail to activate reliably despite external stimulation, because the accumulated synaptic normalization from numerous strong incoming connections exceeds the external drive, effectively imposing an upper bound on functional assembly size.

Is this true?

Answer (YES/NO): YES